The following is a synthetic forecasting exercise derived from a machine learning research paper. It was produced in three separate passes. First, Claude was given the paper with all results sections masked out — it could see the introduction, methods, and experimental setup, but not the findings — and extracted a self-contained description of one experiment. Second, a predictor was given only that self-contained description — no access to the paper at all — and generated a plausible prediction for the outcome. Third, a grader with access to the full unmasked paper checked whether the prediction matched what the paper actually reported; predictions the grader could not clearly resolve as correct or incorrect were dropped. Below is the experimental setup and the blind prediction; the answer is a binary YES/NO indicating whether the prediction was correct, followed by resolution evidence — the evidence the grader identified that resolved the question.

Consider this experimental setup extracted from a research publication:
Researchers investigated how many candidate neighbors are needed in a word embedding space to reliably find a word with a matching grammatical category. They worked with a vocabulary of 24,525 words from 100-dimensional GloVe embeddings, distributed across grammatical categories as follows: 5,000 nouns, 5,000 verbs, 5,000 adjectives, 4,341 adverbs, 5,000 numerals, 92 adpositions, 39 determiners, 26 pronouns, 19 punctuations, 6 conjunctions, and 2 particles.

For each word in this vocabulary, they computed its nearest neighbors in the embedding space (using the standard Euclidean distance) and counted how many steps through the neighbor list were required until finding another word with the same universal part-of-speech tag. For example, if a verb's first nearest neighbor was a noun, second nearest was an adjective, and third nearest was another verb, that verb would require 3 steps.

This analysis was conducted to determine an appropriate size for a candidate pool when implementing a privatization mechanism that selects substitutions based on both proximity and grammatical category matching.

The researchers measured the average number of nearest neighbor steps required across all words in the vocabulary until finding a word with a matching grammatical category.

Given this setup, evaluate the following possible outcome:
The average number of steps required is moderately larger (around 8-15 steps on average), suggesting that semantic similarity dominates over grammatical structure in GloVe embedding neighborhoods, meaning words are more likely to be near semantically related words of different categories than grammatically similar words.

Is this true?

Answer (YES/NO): NO